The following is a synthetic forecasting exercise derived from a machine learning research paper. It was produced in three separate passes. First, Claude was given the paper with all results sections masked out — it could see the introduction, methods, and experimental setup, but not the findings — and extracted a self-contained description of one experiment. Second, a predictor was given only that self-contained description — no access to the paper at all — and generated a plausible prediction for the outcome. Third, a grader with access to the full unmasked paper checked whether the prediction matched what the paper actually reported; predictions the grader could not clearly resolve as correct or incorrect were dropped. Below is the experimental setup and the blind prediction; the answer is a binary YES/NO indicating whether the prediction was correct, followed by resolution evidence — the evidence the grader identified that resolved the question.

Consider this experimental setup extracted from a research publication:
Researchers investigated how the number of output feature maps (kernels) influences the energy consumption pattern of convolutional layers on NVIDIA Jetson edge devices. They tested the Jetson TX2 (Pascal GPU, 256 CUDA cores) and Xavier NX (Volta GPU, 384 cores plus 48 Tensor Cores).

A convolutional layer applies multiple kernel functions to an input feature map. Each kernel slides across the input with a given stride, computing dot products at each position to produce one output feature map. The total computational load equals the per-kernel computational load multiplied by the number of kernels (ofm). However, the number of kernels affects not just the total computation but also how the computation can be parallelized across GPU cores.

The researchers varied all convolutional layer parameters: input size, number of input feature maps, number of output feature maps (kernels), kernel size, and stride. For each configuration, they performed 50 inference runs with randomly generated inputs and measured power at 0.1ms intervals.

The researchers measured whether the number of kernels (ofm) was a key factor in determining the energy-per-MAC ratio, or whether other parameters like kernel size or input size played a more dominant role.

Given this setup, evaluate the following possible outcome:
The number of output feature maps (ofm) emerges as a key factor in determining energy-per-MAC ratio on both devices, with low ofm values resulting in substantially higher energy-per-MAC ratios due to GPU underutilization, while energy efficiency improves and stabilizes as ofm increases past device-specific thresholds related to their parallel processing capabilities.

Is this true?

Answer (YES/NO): NO